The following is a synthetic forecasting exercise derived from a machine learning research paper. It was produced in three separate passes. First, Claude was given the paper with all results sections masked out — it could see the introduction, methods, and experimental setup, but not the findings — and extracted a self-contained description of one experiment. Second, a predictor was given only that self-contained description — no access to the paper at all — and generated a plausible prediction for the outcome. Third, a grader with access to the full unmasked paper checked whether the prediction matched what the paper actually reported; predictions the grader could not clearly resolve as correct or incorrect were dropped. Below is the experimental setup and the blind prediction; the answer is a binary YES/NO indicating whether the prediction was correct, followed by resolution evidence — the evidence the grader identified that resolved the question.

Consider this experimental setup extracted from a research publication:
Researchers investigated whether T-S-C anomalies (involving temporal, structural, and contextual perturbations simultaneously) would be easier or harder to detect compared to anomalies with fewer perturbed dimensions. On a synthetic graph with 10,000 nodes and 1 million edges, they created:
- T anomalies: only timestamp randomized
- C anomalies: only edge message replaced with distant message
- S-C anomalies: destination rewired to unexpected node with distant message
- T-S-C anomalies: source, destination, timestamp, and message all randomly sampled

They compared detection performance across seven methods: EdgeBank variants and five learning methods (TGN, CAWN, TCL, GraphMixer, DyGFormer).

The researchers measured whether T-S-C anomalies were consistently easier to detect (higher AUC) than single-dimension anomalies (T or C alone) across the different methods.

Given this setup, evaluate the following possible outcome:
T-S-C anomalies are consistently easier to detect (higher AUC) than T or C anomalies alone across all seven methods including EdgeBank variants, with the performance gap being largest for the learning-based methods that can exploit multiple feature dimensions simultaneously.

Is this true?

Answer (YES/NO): NO